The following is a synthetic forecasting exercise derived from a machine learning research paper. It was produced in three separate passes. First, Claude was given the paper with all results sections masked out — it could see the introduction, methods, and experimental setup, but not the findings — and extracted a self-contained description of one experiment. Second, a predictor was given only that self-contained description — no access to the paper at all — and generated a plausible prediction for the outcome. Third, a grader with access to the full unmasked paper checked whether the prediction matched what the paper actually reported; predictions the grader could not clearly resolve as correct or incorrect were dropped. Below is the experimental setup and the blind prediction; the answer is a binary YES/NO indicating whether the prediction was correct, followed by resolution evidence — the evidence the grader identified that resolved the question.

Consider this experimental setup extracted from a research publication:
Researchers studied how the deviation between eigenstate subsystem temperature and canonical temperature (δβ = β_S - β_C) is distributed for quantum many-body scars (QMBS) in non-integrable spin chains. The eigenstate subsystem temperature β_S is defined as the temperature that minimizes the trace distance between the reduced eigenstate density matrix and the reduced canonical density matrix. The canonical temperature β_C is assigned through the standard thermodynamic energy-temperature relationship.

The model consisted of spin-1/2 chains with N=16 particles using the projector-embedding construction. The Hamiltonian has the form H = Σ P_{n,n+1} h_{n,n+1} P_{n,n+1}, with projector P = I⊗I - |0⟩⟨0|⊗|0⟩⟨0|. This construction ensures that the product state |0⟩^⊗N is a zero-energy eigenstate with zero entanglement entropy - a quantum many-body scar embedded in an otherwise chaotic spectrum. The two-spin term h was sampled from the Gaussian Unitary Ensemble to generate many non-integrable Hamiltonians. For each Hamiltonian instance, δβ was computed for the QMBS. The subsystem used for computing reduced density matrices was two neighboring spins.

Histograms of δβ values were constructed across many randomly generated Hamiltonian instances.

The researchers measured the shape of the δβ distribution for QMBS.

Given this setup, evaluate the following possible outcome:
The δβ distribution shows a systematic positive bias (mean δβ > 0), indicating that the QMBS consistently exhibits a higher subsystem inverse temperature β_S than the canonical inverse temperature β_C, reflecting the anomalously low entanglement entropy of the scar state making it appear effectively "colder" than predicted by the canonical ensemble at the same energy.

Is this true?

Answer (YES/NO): NO